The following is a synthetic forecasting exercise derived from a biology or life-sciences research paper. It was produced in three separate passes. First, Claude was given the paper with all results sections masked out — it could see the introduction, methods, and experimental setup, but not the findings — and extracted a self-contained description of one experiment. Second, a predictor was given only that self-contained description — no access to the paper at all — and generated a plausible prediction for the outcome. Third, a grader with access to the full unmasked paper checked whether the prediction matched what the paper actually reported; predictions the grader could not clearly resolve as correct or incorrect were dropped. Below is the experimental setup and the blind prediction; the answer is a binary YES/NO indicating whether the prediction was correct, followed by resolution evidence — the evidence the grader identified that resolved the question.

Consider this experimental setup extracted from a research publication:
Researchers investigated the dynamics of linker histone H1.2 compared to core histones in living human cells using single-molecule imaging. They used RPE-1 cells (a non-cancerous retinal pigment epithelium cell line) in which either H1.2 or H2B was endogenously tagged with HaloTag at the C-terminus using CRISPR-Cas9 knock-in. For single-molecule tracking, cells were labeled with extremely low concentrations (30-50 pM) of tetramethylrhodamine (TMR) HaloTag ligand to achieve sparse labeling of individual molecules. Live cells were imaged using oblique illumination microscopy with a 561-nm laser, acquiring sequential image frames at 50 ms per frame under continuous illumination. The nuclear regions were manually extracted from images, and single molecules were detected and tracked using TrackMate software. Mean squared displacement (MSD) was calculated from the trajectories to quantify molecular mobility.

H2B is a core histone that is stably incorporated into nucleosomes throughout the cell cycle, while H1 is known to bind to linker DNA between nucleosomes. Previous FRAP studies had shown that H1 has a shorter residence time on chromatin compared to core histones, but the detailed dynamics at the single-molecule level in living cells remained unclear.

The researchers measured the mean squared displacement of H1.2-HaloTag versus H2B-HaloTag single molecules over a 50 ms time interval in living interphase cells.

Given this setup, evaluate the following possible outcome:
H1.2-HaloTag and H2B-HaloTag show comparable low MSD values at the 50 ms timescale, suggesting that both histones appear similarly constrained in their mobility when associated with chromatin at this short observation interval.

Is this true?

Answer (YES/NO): NO